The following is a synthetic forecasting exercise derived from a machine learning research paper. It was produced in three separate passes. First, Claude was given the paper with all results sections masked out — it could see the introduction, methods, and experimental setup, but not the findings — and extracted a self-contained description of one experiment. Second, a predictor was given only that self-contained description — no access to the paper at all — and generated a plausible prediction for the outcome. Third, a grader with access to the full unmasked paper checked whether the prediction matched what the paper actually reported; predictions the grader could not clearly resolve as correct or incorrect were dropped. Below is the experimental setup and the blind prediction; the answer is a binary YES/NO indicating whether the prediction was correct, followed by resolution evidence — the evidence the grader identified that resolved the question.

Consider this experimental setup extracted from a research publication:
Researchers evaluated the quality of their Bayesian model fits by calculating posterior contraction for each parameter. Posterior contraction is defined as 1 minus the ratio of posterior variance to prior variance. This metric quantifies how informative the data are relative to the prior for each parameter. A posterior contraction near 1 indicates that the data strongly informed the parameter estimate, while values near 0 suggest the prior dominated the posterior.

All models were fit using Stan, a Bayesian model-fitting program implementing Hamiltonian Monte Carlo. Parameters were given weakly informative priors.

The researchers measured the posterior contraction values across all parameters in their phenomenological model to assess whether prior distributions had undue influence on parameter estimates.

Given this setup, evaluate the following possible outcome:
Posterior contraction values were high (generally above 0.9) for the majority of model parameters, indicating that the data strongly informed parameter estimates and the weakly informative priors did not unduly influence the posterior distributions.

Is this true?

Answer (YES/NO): YES